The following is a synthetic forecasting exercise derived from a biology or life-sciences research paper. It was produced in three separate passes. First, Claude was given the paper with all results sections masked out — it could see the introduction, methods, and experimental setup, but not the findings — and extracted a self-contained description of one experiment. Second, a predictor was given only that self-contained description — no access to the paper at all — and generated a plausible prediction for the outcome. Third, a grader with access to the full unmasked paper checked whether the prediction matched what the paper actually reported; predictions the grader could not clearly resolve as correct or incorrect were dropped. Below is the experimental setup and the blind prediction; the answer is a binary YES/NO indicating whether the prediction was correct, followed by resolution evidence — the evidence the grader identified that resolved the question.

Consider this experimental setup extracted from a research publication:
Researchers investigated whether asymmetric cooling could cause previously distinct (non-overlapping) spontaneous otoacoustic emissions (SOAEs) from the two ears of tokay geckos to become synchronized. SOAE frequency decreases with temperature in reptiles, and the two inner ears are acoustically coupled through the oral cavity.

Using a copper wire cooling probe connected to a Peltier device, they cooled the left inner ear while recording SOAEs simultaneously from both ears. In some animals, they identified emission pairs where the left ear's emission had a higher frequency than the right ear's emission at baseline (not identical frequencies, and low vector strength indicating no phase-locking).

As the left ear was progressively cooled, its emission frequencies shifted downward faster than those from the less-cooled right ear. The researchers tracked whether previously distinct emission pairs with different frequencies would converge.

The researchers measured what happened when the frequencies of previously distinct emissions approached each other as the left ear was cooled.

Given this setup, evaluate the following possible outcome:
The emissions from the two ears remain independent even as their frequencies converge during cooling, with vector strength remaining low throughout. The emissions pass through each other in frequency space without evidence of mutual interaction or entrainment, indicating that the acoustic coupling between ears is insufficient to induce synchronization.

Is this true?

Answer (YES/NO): NO